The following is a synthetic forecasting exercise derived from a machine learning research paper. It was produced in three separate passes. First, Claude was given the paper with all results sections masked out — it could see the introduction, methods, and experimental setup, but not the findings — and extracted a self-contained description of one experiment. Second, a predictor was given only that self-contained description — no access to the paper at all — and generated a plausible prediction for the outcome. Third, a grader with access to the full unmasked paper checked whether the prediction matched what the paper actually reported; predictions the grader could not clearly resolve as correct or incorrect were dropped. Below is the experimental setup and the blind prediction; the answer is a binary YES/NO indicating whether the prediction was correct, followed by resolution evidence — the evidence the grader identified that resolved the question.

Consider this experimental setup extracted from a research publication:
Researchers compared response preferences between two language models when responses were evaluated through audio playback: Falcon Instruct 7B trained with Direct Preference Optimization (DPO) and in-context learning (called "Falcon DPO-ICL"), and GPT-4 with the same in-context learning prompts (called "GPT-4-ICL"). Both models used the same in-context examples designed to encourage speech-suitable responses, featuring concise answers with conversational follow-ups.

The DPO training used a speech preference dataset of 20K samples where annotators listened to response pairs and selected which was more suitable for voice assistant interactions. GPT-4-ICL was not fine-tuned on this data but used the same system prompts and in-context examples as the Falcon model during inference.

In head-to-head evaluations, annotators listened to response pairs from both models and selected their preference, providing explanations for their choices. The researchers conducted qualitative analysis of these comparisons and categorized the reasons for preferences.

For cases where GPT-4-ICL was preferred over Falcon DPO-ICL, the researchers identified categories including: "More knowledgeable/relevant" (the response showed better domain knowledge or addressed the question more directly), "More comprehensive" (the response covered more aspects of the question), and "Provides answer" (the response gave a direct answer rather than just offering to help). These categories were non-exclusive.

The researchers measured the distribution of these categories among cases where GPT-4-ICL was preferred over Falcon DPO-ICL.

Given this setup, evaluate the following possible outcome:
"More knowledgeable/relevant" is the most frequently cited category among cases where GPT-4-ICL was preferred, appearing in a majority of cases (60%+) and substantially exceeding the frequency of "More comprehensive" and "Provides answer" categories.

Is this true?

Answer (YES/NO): NO